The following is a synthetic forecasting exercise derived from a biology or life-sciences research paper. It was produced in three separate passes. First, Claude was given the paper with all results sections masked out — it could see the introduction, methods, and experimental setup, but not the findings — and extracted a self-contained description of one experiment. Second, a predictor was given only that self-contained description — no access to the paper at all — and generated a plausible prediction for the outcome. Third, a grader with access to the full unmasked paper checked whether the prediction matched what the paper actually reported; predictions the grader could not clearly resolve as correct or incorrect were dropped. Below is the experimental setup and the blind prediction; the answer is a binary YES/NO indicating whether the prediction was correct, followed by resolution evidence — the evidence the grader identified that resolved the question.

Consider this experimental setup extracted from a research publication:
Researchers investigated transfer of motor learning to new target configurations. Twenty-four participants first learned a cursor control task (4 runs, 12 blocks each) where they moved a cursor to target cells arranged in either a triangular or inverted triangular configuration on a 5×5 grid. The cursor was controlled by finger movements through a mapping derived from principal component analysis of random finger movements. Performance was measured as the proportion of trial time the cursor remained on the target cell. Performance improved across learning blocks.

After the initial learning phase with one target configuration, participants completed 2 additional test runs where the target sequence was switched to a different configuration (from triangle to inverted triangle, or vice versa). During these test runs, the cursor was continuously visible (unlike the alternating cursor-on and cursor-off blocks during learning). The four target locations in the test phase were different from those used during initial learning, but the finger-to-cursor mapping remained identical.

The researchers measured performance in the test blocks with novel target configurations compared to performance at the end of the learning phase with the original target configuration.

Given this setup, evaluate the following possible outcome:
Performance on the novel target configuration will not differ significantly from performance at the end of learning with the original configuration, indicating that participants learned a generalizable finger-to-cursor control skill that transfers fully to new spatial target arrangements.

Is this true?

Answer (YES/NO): YES